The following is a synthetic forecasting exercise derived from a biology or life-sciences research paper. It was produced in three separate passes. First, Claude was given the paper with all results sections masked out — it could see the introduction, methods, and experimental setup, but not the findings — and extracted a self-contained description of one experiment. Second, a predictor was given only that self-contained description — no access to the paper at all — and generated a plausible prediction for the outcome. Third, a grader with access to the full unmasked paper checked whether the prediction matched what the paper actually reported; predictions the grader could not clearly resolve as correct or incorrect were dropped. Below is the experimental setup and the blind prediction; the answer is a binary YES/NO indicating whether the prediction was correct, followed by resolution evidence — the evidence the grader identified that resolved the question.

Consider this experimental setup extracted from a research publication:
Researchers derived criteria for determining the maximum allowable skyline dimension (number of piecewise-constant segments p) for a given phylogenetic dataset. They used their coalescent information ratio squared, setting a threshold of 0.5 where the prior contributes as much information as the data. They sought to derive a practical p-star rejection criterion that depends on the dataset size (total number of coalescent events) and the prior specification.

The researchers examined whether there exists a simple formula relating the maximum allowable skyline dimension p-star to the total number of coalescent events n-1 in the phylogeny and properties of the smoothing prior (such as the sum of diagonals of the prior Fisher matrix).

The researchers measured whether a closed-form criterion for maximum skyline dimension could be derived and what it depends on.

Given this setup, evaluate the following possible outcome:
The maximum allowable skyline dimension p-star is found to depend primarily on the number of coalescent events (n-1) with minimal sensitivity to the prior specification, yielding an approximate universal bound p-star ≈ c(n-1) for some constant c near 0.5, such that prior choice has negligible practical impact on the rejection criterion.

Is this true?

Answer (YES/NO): NO